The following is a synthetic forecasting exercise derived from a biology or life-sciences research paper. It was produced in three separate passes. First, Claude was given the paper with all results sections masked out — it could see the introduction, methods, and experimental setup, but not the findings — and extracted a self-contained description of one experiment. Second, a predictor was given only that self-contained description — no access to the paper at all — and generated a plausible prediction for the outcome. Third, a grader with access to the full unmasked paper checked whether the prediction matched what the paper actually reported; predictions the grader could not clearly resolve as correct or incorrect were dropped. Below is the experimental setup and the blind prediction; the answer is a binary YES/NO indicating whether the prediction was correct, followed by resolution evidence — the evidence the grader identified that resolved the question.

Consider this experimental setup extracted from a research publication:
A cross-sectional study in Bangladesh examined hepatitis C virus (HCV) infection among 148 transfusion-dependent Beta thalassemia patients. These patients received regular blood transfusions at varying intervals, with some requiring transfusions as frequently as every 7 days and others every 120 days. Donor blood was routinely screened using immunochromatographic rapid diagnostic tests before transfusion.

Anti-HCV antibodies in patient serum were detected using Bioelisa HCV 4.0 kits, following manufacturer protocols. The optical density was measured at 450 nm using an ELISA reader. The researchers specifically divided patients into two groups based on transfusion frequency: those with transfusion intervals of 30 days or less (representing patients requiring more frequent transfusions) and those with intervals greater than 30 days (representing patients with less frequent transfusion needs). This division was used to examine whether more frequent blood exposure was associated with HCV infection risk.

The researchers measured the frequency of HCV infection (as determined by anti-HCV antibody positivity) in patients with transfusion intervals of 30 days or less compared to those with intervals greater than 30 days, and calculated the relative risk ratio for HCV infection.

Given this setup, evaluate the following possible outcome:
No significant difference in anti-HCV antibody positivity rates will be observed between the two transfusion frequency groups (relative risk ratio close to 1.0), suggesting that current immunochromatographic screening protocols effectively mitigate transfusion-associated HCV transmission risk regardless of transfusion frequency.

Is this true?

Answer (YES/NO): NO